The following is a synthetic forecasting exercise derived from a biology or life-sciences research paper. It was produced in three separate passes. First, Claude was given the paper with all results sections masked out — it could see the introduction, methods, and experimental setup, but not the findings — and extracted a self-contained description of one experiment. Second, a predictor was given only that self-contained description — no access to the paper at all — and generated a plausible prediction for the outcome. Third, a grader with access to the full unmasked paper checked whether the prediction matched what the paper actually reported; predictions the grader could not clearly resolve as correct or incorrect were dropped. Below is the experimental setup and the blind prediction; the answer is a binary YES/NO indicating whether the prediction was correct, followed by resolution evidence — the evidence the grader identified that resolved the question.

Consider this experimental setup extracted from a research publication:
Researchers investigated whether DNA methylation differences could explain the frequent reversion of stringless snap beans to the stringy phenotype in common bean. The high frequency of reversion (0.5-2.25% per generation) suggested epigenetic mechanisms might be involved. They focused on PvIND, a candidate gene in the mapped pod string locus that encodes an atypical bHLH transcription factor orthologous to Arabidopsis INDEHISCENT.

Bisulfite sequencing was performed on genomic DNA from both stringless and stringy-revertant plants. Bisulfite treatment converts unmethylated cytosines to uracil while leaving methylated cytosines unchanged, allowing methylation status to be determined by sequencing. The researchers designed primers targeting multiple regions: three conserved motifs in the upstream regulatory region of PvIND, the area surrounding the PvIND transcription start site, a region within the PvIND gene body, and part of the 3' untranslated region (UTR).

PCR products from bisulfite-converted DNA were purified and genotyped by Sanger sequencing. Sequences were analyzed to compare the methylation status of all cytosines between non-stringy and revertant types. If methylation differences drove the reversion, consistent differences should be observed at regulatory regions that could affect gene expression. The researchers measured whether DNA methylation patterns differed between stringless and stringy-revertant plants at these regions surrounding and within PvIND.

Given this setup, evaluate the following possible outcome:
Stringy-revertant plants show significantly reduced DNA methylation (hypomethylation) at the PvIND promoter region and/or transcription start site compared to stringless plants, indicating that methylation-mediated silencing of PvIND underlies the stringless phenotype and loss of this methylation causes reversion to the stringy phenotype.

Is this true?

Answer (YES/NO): NO